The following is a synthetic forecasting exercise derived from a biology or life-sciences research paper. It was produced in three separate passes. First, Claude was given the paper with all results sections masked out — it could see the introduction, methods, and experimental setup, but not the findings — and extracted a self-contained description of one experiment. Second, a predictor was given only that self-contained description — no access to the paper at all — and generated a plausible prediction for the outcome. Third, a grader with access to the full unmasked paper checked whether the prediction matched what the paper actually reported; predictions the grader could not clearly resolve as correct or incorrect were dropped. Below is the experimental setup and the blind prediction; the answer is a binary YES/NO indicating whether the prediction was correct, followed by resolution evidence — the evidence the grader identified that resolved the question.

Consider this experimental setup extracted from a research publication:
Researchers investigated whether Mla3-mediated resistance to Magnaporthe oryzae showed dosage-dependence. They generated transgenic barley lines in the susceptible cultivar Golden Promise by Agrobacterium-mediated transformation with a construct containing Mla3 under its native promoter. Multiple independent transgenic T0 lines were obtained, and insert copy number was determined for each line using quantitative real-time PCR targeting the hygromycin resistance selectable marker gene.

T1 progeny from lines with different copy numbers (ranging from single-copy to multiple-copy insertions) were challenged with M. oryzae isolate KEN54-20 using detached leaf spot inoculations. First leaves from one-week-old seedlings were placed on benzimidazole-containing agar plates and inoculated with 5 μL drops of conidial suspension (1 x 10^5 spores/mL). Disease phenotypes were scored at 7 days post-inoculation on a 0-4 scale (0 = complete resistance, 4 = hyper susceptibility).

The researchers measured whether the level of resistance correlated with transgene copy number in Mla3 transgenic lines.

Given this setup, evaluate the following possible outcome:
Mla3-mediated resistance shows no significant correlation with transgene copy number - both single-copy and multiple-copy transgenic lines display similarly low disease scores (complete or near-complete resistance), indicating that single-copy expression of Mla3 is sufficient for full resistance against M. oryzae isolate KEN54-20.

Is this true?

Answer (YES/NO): NO